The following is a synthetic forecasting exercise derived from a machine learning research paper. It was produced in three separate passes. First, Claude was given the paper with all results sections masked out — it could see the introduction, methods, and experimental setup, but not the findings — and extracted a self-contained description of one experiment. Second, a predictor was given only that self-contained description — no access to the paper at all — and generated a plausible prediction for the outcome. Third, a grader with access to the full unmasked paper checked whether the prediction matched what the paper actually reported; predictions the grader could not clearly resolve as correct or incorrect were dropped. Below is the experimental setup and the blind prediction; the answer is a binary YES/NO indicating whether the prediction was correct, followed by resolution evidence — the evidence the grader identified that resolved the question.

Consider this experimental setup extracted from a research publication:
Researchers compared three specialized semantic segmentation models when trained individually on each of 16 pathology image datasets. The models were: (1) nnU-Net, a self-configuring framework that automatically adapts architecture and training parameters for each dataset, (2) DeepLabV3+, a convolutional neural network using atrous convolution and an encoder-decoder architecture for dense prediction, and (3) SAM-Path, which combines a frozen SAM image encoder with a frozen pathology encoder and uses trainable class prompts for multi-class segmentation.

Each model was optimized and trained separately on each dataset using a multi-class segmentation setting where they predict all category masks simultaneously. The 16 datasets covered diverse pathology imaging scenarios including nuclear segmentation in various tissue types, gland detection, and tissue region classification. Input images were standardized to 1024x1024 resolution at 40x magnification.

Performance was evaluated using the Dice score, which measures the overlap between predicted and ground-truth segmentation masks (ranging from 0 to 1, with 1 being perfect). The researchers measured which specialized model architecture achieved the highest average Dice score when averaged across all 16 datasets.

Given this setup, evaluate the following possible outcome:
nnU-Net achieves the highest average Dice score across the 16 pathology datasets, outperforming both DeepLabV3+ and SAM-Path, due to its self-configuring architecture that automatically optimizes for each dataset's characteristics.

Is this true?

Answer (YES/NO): YES